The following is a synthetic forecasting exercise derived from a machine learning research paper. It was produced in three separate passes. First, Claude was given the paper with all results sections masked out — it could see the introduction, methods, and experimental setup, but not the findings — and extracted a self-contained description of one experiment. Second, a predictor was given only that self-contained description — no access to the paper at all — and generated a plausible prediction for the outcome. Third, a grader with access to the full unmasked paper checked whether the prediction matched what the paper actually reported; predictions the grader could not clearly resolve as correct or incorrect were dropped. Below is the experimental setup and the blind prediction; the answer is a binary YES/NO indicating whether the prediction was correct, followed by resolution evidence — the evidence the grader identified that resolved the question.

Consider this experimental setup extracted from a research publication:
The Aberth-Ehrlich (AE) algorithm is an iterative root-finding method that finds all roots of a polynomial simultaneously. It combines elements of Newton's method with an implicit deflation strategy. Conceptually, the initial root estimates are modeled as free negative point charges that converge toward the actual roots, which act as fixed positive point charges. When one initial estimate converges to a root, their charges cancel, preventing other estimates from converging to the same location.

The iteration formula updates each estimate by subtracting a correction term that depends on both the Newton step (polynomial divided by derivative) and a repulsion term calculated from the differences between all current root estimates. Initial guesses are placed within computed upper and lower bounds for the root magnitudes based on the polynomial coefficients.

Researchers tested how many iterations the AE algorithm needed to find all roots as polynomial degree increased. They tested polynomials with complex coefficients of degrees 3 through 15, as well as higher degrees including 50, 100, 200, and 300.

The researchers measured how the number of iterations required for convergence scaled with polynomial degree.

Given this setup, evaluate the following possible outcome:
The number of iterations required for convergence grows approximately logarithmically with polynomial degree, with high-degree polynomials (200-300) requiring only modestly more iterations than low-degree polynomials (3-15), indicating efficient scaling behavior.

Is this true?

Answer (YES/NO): NO